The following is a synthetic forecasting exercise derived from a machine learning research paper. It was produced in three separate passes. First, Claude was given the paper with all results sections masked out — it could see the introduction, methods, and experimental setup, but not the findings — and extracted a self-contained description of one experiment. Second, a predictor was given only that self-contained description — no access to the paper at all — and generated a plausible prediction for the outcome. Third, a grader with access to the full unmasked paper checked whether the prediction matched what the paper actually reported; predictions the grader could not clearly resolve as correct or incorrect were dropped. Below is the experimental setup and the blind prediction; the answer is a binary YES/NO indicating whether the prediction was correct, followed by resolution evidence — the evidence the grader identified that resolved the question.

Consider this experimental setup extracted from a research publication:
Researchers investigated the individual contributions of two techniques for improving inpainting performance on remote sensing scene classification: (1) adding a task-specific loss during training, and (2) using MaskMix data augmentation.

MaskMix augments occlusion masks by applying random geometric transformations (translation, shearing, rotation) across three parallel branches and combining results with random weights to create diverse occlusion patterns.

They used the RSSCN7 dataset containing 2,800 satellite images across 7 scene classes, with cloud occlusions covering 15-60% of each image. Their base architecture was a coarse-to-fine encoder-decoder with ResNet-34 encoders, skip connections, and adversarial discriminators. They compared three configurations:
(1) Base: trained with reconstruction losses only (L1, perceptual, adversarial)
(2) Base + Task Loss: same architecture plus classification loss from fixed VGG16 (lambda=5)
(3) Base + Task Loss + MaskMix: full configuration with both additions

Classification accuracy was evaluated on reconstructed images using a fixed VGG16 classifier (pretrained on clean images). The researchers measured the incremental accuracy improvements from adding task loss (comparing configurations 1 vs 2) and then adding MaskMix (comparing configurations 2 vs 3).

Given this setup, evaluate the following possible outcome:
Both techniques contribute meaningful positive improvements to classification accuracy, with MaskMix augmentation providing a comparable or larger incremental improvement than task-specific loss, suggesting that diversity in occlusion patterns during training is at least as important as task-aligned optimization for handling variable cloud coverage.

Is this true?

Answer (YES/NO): NO